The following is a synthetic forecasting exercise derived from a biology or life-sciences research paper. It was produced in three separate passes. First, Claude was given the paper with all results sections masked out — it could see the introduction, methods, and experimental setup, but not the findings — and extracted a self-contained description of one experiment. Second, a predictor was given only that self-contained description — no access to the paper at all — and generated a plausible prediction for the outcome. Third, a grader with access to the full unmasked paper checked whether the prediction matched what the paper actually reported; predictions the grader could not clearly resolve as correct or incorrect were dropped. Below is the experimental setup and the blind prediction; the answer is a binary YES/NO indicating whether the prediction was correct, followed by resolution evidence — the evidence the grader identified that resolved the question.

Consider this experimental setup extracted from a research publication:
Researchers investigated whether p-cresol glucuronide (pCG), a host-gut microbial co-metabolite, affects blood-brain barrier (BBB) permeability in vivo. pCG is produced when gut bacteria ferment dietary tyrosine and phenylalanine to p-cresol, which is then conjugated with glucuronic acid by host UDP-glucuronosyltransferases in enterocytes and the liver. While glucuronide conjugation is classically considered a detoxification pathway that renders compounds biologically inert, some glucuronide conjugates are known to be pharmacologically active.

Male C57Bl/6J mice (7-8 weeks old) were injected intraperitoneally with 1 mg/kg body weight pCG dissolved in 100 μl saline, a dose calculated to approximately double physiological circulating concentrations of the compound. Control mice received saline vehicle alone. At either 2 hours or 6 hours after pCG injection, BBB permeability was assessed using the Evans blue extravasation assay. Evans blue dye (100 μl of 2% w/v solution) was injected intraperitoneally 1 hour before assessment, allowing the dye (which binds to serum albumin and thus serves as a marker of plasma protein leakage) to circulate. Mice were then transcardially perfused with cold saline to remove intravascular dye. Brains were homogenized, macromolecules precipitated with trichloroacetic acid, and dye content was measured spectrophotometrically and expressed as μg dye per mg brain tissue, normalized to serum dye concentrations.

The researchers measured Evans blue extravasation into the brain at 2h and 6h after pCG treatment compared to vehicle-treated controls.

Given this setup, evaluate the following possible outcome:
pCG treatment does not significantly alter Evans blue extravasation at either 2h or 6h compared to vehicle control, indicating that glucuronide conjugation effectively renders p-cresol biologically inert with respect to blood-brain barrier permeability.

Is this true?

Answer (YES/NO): NO